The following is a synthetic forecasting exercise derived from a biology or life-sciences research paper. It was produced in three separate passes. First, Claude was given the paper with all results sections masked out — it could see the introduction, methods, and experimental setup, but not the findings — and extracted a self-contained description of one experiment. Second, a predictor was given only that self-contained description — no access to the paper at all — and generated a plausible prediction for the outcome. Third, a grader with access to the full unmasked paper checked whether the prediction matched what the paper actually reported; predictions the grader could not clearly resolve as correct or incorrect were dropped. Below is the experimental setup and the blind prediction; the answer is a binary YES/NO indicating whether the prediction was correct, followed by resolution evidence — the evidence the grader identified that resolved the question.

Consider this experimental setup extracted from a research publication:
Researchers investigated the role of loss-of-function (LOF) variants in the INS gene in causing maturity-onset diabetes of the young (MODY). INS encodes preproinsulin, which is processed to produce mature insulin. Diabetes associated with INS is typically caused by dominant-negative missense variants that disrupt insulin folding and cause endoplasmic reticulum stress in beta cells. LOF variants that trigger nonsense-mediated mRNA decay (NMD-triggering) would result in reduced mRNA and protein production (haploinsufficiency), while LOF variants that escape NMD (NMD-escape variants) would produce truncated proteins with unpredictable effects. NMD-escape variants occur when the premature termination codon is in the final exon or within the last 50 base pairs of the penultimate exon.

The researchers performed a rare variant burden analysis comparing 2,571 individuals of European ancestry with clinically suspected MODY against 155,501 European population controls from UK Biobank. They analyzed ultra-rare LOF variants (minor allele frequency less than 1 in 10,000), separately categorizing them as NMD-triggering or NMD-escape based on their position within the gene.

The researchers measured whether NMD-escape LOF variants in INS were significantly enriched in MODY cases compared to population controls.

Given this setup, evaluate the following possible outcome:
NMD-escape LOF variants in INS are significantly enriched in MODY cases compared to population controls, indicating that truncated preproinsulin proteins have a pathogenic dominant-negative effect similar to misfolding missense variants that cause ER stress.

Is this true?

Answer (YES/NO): YES